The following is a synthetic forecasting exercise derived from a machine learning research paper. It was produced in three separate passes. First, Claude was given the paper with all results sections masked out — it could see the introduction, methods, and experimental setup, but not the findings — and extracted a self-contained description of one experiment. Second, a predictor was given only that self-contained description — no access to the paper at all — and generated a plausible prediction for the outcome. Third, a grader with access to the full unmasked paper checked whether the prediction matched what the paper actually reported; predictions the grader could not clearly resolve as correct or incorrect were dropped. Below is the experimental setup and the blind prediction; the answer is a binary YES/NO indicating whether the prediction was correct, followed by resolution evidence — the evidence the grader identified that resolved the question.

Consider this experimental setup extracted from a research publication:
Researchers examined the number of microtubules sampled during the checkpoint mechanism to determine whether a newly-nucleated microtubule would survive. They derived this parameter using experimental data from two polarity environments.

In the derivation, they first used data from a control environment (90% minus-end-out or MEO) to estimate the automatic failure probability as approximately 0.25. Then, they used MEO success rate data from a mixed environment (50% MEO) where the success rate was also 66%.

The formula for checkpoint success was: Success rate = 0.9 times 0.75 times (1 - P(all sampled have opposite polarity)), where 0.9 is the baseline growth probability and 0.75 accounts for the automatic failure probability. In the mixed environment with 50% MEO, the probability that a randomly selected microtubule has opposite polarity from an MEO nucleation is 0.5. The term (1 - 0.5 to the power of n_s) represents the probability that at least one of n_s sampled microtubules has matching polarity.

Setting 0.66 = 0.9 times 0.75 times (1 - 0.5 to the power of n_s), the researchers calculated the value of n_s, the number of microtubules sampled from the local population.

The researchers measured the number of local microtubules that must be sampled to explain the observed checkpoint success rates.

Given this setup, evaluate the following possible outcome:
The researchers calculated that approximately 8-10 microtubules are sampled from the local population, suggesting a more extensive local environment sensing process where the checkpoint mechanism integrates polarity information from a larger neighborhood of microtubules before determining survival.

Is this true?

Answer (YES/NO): NO